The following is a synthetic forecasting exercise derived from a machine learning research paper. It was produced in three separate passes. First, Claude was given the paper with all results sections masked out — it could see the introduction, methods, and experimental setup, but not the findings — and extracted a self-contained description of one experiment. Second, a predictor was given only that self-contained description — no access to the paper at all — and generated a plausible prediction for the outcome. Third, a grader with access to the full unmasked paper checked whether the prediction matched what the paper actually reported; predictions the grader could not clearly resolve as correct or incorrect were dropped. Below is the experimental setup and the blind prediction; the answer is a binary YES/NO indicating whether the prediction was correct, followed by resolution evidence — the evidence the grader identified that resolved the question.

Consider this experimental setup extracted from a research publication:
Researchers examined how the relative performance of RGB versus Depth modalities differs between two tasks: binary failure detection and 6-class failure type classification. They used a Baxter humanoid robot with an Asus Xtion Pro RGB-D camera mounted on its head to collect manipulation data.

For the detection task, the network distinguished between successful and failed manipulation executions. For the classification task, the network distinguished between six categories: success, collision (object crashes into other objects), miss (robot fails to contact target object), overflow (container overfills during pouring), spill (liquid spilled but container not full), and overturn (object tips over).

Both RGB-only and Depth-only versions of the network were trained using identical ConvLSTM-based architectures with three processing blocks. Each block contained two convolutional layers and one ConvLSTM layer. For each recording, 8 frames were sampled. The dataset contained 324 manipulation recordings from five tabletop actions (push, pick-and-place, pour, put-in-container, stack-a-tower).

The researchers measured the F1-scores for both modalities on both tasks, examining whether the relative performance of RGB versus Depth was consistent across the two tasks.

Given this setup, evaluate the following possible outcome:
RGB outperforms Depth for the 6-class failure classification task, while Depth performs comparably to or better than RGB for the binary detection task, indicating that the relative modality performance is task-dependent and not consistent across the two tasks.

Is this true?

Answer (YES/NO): NO